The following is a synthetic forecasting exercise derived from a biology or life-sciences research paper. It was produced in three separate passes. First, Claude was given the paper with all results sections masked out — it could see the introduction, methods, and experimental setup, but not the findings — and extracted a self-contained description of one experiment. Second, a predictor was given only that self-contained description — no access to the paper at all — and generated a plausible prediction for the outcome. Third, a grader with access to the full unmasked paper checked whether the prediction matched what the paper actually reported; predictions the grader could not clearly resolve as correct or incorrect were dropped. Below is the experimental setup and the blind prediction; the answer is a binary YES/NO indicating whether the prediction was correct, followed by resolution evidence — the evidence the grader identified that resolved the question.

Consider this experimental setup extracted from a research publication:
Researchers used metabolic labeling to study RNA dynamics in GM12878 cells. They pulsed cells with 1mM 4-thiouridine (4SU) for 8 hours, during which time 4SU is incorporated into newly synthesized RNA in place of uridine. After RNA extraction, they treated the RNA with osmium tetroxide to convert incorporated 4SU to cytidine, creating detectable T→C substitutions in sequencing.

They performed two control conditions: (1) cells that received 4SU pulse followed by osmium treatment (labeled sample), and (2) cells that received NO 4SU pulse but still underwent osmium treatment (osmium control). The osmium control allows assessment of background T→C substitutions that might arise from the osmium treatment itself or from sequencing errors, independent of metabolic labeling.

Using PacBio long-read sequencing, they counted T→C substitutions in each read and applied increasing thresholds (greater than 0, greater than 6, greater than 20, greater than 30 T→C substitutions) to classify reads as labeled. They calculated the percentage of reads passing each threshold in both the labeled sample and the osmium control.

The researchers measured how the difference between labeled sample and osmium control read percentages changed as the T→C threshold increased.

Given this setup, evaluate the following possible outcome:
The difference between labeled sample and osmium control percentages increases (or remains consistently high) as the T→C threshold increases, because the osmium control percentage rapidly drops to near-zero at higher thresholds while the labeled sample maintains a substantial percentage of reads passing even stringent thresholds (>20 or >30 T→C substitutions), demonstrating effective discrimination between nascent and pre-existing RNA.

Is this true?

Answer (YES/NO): NO